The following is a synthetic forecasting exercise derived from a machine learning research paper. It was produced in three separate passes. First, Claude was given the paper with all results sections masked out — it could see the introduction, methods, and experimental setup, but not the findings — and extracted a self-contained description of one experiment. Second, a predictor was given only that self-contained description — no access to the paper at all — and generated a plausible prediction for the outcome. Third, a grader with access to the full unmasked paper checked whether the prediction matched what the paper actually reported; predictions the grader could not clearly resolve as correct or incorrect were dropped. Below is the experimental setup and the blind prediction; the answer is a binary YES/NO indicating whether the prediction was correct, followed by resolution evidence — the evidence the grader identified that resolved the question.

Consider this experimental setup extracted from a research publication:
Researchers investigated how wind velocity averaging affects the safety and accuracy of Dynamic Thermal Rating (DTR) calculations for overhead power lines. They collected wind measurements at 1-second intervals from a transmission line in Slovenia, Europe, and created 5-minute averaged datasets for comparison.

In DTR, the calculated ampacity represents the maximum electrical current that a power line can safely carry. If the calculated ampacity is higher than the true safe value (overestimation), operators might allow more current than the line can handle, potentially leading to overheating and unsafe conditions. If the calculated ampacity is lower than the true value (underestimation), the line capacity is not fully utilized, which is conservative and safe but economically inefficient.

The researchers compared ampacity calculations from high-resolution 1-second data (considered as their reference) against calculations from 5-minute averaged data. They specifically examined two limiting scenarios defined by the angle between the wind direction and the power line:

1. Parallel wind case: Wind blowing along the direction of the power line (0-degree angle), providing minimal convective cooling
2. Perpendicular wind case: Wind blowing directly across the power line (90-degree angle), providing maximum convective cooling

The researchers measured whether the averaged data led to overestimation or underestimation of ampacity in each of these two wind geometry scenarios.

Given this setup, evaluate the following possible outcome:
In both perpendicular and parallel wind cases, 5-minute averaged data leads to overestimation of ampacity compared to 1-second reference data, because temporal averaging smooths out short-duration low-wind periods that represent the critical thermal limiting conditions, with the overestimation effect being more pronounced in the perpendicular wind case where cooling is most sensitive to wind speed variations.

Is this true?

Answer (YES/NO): NO